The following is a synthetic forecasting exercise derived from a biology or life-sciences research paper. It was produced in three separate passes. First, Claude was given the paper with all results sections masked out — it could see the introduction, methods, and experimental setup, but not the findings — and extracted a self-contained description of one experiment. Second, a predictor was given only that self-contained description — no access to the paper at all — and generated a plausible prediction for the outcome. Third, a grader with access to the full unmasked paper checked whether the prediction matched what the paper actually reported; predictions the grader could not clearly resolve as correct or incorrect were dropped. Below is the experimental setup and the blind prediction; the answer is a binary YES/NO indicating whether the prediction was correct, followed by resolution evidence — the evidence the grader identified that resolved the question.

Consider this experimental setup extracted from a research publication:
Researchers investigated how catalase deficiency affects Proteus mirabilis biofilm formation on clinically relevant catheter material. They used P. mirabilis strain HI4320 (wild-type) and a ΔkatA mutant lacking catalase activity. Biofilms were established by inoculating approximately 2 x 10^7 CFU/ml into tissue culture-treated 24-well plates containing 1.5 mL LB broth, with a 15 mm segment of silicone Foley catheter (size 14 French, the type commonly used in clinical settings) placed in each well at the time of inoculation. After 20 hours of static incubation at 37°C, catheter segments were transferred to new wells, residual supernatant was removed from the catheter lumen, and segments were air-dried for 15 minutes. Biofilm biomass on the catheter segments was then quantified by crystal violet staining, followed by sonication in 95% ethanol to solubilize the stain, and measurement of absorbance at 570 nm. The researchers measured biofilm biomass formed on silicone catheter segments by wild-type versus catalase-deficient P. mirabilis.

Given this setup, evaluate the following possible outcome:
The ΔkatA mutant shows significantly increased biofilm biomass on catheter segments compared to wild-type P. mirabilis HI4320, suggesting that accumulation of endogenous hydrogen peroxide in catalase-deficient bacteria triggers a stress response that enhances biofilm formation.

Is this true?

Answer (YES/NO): NO